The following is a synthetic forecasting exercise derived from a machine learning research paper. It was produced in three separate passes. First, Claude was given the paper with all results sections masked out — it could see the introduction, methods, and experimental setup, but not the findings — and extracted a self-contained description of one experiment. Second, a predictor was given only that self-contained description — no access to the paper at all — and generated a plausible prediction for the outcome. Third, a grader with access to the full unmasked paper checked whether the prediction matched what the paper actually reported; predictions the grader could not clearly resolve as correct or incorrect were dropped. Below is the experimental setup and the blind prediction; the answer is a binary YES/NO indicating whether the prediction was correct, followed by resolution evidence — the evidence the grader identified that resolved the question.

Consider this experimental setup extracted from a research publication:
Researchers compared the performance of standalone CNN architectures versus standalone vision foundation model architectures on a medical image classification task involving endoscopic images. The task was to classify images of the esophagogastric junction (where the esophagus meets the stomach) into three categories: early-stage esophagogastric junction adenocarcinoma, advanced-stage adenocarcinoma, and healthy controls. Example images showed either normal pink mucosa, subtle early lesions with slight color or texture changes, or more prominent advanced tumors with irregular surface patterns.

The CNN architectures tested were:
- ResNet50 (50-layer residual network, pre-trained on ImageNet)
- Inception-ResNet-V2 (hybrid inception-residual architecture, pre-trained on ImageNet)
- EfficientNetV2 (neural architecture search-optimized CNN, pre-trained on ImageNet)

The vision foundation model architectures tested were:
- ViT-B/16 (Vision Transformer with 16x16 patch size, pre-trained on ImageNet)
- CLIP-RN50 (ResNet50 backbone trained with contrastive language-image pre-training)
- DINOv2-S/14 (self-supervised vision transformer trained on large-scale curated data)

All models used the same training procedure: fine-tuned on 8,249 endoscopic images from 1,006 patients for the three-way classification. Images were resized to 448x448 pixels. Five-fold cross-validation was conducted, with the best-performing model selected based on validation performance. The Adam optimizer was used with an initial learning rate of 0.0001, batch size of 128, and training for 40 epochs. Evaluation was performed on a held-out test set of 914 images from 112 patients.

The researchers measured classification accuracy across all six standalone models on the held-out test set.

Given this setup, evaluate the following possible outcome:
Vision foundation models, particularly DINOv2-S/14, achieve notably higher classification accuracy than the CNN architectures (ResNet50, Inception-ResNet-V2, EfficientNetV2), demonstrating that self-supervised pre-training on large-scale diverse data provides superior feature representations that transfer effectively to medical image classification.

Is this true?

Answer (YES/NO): NO